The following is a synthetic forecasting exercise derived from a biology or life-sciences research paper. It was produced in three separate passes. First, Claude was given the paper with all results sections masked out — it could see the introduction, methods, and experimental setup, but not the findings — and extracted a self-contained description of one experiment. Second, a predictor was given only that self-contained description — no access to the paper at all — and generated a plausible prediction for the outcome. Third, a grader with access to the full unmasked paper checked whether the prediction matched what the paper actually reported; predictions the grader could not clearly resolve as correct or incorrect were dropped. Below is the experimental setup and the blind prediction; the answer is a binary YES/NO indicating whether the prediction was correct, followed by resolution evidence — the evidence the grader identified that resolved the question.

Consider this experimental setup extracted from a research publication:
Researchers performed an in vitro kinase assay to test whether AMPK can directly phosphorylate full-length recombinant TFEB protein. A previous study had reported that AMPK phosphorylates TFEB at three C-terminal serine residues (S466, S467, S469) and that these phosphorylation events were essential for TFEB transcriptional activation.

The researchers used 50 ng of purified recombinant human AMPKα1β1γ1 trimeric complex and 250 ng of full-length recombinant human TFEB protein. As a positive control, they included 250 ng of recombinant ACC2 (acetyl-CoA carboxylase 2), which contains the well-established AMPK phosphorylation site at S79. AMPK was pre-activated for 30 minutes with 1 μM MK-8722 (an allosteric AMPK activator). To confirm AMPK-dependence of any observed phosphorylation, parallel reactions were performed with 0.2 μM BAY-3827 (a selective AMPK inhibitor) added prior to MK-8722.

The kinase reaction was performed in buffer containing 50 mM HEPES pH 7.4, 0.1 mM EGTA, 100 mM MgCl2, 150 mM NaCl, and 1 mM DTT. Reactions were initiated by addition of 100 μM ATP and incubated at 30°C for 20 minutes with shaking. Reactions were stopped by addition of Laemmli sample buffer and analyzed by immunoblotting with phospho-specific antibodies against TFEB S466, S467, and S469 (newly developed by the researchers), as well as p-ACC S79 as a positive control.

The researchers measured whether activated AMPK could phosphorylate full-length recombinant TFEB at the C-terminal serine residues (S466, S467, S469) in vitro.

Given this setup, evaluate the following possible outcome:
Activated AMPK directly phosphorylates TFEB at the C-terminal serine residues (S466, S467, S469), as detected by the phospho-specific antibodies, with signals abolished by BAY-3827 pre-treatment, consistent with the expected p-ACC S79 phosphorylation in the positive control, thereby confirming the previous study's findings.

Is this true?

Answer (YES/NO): NO